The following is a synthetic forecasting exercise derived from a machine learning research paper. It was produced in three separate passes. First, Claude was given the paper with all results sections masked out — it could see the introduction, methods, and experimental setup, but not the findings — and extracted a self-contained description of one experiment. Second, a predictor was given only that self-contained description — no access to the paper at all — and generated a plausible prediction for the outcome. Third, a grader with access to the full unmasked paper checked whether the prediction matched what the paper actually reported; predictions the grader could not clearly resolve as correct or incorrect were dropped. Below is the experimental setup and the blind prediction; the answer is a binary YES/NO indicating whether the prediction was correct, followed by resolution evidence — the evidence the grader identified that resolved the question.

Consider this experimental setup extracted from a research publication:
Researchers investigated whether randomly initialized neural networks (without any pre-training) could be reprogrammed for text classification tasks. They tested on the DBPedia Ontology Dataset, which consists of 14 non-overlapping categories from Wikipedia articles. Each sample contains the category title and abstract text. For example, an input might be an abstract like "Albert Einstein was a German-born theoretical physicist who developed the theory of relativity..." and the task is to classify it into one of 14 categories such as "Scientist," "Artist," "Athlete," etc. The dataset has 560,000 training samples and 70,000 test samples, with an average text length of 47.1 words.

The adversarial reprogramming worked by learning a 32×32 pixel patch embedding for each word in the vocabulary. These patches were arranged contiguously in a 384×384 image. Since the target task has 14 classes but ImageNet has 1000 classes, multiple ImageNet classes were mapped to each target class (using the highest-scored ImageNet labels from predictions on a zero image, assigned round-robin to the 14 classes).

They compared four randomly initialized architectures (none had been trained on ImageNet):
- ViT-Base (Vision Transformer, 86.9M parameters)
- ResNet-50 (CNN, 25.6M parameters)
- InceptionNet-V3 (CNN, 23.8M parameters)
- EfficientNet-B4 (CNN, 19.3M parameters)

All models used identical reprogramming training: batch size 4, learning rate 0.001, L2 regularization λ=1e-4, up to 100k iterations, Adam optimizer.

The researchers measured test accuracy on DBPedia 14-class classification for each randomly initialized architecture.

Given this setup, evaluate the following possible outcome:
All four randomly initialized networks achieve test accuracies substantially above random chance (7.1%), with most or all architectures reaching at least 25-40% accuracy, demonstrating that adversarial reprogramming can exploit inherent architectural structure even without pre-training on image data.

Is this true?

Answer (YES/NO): YES